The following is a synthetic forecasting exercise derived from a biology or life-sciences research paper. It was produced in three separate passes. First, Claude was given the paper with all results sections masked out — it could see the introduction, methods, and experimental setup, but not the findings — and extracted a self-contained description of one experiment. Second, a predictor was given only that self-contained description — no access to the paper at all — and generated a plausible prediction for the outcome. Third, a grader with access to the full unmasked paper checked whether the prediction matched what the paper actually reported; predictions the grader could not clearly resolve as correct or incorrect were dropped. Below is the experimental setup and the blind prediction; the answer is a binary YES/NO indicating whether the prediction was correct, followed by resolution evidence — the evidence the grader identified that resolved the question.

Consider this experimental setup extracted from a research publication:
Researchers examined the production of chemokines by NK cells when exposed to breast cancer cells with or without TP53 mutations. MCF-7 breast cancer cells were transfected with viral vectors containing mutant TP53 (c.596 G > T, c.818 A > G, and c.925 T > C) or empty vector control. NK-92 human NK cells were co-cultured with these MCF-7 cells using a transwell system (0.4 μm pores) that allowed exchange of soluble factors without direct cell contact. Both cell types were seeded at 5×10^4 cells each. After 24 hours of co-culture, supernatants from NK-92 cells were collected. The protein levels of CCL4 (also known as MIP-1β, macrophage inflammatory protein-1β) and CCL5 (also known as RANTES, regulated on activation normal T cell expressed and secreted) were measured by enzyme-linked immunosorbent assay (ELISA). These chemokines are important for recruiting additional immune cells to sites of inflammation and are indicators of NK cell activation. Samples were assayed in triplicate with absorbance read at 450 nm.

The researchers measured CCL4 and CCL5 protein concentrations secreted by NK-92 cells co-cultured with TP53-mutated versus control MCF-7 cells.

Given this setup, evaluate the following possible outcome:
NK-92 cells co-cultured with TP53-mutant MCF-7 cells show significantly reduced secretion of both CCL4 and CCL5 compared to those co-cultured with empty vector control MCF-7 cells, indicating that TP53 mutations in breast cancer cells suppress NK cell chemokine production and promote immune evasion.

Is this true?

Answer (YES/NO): NO